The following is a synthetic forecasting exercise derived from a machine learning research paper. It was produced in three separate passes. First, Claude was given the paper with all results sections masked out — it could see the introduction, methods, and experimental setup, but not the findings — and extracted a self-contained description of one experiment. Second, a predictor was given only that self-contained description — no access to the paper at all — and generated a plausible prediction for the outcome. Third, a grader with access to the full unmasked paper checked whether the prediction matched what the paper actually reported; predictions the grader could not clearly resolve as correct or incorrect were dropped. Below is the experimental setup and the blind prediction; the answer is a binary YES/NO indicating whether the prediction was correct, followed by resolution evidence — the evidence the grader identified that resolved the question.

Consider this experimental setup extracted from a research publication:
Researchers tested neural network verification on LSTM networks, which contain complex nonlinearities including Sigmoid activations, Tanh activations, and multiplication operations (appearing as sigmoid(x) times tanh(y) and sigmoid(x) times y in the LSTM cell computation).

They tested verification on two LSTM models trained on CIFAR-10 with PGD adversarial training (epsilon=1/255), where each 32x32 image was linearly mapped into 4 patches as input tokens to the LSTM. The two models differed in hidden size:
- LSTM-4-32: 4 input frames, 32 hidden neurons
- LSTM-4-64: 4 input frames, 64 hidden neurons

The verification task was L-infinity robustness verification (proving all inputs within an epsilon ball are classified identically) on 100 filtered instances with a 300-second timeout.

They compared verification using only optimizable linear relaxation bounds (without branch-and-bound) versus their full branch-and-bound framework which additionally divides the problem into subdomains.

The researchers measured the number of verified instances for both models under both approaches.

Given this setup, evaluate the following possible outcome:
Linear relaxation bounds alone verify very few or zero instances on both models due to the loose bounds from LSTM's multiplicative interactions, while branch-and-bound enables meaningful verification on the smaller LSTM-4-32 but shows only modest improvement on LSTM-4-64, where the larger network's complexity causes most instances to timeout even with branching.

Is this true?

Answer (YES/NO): NO